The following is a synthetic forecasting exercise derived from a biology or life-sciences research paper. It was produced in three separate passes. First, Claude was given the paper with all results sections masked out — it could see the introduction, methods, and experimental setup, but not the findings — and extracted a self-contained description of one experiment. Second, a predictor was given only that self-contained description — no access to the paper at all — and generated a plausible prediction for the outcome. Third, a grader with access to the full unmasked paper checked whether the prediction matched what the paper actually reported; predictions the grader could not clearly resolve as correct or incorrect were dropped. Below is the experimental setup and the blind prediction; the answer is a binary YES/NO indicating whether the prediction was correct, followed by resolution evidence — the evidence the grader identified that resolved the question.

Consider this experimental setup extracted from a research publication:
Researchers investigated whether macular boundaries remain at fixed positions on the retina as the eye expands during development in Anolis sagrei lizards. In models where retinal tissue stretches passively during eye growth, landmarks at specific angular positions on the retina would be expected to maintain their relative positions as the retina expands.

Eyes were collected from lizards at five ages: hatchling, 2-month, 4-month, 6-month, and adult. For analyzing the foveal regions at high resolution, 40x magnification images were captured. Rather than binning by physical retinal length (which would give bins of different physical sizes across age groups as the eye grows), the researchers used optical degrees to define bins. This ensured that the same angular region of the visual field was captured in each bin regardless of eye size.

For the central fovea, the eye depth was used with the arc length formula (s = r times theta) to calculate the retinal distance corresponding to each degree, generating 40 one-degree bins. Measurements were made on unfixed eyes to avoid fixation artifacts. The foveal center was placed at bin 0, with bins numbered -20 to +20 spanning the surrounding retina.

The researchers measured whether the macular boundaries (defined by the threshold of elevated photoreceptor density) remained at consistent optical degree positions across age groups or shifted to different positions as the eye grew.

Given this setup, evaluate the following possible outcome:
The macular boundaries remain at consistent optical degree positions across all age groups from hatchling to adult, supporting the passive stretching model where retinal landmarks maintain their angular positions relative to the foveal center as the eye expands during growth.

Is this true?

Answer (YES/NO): NO